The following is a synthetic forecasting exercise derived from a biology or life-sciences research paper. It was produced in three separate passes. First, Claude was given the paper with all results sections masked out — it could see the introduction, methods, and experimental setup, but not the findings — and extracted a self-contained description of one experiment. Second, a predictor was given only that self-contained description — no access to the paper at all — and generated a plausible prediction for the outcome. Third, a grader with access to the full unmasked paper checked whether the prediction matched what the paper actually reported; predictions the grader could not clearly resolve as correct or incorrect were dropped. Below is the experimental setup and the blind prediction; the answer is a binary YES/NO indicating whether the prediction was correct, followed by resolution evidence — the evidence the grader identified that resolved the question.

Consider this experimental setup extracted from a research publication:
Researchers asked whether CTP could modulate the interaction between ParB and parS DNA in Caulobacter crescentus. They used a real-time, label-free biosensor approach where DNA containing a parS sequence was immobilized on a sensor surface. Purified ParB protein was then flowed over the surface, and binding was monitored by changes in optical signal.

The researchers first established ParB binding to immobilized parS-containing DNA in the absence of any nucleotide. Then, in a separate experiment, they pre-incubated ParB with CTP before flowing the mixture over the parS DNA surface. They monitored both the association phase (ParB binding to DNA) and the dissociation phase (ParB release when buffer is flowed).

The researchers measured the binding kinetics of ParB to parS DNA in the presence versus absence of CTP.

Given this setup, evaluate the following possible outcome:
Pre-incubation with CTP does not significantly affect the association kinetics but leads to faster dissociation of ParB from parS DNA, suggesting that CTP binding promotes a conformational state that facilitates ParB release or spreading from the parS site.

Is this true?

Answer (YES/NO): NO